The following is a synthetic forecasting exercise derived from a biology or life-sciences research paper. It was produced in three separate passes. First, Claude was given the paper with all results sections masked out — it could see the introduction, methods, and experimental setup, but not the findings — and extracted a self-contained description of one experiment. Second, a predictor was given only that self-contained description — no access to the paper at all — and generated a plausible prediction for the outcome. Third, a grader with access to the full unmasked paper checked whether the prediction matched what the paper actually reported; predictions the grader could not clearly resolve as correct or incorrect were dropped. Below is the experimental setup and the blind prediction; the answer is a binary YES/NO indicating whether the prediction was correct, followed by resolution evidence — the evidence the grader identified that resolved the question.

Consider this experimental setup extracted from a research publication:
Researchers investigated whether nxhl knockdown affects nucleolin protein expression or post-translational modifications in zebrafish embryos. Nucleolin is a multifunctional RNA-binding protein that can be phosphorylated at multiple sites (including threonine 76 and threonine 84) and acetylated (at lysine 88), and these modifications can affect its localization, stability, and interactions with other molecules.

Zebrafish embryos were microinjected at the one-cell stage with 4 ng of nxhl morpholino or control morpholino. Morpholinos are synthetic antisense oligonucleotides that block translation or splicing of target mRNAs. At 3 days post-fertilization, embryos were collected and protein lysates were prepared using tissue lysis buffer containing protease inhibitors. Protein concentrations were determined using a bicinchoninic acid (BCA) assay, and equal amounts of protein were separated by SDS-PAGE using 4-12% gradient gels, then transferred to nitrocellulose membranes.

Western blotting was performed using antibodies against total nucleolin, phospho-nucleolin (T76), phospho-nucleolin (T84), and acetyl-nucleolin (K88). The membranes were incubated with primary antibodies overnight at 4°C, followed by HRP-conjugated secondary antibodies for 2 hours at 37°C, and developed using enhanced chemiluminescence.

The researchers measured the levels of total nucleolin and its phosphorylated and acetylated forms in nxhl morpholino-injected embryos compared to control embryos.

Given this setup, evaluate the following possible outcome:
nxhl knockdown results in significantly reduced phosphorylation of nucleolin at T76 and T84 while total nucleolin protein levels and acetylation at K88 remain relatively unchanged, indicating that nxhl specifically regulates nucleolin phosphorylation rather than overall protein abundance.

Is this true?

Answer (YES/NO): NO